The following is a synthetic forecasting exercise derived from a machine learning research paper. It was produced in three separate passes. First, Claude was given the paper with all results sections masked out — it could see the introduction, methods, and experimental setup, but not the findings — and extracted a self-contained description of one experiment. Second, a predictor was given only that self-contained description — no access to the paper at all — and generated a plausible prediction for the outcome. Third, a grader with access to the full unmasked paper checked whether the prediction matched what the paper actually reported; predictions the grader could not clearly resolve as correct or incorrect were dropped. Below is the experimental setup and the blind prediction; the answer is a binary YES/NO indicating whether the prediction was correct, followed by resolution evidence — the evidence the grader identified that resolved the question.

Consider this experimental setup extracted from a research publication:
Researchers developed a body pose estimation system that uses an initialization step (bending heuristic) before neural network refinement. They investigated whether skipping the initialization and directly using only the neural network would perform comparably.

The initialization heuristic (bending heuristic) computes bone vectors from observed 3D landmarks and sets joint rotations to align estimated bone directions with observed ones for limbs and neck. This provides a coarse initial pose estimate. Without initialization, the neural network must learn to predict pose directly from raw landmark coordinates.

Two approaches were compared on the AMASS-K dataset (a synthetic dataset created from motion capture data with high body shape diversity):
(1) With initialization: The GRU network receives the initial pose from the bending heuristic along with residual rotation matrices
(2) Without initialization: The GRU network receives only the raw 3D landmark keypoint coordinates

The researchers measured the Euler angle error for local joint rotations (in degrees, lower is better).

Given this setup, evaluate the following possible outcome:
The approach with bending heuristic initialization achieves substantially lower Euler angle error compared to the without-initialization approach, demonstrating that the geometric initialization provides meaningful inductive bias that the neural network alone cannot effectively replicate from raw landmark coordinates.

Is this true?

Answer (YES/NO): YES